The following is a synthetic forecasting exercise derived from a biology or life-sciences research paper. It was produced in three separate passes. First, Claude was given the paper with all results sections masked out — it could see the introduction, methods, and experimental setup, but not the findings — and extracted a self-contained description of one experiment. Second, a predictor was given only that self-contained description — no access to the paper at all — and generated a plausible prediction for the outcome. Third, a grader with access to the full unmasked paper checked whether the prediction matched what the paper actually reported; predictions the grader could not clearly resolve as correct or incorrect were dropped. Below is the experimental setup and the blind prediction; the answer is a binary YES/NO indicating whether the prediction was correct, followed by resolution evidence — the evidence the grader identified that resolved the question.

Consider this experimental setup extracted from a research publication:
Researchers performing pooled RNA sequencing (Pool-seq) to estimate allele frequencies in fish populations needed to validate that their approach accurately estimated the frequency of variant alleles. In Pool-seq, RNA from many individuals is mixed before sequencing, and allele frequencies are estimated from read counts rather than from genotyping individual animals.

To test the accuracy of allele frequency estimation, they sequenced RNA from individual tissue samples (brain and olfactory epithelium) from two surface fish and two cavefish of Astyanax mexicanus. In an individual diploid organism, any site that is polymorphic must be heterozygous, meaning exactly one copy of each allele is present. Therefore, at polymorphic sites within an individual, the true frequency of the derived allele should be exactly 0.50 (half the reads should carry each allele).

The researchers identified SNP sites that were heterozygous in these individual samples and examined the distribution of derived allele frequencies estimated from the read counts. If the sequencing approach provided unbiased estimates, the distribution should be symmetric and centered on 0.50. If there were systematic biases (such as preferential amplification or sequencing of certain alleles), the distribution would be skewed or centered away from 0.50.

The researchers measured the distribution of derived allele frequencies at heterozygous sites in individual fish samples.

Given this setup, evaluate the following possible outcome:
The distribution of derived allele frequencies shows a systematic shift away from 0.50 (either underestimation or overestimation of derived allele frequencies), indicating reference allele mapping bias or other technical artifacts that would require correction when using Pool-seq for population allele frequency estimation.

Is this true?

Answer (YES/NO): NO